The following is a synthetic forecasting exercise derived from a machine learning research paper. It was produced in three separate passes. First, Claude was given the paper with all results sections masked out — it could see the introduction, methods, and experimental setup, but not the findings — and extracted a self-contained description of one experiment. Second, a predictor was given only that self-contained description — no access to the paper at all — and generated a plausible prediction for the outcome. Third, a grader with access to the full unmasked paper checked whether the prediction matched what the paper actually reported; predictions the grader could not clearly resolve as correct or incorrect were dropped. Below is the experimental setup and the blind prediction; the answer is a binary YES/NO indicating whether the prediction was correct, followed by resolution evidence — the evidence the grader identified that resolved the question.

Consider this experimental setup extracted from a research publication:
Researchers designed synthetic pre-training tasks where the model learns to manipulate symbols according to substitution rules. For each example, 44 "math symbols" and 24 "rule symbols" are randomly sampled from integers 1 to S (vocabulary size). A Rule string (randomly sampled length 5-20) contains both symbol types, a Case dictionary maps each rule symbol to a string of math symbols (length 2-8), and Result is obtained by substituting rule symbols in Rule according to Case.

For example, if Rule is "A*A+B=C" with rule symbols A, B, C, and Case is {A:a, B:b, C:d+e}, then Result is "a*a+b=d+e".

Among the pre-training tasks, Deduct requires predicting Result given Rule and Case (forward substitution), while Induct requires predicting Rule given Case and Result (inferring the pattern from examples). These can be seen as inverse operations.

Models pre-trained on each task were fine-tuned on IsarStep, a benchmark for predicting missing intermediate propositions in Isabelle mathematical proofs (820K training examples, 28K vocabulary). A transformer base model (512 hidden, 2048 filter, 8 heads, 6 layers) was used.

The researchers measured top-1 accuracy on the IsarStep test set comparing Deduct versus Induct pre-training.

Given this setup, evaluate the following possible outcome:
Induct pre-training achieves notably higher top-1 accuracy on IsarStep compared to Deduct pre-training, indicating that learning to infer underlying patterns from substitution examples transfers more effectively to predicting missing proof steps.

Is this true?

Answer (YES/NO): NO